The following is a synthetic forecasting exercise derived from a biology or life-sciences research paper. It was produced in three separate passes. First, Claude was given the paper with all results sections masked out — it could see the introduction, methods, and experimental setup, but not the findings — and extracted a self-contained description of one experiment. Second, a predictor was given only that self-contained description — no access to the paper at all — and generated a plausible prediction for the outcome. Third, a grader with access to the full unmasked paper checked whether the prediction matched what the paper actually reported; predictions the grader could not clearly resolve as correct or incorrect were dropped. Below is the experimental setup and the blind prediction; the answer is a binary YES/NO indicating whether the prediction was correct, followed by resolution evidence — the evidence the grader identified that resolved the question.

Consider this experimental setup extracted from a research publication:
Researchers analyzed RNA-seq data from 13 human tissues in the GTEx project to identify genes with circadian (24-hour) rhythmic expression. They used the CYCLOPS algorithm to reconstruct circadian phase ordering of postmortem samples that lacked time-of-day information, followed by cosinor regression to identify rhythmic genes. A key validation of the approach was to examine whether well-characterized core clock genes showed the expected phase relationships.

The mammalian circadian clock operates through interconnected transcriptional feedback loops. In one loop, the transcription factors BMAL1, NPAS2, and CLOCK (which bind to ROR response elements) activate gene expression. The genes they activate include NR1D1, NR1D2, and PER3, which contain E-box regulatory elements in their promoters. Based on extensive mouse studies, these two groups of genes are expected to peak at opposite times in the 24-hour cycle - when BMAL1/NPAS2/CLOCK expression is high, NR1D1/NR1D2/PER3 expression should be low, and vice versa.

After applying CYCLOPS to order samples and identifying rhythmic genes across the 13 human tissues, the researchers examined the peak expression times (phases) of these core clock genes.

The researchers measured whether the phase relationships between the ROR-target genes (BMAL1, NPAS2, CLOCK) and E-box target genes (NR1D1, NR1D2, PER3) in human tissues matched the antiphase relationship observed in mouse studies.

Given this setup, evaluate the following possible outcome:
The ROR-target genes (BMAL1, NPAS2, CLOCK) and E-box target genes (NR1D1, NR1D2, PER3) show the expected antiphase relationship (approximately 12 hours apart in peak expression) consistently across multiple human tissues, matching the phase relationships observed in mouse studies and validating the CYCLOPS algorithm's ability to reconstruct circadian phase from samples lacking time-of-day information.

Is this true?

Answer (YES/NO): YES